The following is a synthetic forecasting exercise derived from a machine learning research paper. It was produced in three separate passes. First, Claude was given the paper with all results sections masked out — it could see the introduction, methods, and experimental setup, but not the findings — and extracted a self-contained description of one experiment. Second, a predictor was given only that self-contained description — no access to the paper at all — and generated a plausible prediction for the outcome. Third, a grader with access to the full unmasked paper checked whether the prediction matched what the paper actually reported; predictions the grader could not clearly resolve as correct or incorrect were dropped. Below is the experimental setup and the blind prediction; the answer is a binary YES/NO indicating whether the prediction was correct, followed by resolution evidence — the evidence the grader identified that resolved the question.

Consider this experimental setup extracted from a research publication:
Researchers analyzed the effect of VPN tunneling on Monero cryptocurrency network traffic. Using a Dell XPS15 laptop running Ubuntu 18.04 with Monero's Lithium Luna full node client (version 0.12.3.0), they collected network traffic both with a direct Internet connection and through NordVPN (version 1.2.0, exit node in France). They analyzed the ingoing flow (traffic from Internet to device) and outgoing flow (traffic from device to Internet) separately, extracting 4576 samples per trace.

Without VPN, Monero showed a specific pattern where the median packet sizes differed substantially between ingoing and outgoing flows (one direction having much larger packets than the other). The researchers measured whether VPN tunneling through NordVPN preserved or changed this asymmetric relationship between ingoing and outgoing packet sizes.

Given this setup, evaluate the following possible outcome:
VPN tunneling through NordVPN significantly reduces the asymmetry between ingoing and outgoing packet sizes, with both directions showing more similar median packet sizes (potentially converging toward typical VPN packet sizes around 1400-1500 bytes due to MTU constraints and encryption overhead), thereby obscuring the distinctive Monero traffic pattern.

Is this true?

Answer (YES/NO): NO